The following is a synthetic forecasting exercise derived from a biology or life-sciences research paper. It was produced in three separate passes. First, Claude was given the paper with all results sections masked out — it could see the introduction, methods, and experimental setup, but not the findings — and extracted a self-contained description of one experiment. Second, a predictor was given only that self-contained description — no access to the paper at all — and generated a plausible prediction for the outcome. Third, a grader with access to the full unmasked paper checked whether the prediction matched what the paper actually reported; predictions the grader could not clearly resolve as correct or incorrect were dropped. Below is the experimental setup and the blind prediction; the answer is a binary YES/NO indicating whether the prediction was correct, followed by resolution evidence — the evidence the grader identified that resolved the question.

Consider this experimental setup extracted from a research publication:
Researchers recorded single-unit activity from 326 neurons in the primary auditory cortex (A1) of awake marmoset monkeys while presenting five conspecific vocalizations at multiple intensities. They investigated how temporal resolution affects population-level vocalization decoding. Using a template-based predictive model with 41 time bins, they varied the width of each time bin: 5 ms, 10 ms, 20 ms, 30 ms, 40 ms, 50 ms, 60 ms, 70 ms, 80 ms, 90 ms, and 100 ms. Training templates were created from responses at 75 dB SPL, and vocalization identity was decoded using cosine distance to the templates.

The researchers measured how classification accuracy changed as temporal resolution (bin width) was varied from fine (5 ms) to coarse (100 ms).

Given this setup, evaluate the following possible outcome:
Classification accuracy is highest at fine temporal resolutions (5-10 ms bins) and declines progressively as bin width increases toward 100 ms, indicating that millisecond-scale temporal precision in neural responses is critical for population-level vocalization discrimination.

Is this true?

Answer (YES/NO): NO